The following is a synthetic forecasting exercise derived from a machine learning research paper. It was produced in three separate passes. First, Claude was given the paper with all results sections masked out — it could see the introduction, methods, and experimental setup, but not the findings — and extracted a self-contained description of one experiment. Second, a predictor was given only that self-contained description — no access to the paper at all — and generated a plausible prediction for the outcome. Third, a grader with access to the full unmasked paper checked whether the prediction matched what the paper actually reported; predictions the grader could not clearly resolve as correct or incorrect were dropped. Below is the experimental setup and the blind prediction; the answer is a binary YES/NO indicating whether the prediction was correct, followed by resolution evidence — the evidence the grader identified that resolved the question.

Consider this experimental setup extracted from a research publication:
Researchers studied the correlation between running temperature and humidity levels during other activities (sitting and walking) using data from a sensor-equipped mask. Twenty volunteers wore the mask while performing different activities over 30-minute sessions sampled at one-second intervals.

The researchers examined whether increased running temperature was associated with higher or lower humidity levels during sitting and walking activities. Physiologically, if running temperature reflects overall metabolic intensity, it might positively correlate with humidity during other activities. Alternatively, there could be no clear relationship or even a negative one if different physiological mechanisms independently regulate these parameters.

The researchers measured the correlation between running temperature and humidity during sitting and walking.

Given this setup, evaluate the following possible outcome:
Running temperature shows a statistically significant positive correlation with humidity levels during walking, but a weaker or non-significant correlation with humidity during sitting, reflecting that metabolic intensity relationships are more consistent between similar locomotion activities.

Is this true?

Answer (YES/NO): NO